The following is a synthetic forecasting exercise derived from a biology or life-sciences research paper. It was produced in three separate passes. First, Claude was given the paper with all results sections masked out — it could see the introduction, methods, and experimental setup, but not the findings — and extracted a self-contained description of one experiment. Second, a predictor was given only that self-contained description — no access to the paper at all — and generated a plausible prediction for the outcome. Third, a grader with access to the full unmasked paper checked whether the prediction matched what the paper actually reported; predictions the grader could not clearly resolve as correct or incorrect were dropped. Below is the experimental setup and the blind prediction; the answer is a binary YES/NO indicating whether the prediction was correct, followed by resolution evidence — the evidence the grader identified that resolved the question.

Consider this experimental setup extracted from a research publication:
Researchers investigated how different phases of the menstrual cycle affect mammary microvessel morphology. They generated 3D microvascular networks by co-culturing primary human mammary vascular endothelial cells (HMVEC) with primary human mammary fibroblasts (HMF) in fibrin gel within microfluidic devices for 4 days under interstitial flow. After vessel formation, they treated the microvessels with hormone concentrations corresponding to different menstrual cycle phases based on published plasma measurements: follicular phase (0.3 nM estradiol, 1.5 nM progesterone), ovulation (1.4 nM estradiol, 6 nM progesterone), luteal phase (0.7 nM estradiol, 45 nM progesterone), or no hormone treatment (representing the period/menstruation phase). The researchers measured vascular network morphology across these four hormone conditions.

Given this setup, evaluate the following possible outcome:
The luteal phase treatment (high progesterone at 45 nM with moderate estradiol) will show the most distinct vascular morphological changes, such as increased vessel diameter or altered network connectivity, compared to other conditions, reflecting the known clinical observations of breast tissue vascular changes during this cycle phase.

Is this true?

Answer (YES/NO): YES